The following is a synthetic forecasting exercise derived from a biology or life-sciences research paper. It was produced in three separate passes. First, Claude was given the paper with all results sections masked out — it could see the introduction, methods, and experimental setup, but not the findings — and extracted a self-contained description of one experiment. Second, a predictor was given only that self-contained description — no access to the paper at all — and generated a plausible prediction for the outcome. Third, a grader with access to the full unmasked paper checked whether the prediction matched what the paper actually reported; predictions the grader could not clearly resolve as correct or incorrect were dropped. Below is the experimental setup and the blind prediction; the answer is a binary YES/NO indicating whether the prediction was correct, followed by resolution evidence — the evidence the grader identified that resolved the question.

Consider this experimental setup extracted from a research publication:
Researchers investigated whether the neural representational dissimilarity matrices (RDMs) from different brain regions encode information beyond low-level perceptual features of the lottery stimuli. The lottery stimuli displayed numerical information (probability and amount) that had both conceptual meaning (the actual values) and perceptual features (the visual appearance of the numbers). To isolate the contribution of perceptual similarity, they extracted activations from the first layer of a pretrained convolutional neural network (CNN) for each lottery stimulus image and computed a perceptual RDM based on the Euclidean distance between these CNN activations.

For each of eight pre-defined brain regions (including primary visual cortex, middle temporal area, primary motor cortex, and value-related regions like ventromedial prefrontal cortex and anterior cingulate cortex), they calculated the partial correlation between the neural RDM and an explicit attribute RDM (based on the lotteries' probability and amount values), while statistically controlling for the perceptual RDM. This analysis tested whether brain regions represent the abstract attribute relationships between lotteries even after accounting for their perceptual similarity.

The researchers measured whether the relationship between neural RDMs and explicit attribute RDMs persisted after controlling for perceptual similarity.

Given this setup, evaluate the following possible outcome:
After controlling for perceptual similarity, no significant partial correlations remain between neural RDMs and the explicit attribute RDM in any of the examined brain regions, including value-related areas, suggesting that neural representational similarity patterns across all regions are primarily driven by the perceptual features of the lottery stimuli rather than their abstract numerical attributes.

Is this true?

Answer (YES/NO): NO